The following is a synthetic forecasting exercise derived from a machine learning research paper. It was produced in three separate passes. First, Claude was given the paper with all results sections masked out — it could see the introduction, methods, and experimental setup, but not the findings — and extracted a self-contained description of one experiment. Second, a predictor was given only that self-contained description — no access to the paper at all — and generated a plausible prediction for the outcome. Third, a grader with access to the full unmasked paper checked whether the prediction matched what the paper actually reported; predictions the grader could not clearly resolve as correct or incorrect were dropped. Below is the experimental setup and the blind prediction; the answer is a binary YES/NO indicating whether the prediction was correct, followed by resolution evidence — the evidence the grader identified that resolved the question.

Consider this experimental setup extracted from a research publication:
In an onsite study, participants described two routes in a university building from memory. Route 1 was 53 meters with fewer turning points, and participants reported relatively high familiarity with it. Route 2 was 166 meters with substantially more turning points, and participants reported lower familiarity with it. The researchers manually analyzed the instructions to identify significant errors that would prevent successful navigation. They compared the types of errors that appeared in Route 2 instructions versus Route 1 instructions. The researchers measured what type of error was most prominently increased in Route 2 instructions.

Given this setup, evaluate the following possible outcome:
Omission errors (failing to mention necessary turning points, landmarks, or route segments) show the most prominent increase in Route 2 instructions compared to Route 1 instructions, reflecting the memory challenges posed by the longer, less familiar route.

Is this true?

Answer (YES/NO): YES